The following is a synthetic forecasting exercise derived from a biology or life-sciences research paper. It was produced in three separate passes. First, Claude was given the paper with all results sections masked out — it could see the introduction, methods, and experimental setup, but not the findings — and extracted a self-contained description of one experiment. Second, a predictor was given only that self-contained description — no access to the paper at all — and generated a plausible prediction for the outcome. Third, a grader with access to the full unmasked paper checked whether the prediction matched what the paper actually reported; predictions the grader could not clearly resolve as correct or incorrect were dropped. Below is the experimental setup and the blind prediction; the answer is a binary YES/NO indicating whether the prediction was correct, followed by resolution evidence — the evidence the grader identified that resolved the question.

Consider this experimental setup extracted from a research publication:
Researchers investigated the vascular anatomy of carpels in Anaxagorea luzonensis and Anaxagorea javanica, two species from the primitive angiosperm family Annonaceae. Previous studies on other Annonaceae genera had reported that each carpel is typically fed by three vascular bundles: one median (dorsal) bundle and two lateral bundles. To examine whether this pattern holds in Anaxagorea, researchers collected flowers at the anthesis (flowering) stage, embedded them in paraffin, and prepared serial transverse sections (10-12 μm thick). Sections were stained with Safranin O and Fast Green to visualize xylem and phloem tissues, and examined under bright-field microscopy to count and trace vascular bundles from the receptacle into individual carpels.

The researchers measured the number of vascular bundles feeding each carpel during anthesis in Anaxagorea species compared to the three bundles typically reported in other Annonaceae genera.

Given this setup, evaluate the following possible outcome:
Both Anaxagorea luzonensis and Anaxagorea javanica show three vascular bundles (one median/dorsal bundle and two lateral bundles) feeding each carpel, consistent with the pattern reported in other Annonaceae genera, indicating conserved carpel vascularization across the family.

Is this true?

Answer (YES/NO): NO